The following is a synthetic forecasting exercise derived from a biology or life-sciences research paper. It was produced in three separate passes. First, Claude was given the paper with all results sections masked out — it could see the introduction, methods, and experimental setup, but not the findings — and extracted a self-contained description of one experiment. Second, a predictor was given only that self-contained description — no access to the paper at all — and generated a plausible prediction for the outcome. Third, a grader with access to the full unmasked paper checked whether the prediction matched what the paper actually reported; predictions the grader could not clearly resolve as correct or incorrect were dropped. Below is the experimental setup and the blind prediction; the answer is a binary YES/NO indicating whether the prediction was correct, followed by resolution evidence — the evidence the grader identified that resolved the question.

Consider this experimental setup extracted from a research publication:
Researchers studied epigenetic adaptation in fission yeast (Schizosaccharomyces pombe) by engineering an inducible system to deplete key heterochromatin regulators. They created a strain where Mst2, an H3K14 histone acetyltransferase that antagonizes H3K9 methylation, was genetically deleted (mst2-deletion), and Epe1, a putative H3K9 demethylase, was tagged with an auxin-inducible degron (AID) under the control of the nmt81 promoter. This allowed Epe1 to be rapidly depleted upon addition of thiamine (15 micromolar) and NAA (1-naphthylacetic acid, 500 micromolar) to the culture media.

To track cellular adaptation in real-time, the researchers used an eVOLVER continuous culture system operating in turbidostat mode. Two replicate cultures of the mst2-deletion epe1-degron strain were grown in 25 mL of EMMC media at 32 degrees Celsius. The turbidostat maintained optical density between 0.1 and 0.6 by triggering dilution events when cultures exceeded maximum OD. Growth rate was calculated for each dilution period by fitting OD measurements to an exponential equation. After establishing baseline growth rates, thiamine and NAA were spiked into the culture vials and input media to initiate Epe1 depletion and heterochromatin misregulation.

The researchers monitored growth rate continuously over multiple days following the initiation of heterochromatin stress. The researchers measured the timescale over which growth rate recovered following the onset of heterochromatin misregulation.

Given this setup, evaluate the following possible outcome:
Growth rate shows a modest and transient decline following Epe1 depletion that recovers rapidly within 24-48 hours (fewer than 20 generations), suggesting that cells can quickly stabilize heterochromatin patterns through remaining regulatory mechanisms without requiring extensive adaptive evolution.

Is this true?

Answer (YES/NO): NO